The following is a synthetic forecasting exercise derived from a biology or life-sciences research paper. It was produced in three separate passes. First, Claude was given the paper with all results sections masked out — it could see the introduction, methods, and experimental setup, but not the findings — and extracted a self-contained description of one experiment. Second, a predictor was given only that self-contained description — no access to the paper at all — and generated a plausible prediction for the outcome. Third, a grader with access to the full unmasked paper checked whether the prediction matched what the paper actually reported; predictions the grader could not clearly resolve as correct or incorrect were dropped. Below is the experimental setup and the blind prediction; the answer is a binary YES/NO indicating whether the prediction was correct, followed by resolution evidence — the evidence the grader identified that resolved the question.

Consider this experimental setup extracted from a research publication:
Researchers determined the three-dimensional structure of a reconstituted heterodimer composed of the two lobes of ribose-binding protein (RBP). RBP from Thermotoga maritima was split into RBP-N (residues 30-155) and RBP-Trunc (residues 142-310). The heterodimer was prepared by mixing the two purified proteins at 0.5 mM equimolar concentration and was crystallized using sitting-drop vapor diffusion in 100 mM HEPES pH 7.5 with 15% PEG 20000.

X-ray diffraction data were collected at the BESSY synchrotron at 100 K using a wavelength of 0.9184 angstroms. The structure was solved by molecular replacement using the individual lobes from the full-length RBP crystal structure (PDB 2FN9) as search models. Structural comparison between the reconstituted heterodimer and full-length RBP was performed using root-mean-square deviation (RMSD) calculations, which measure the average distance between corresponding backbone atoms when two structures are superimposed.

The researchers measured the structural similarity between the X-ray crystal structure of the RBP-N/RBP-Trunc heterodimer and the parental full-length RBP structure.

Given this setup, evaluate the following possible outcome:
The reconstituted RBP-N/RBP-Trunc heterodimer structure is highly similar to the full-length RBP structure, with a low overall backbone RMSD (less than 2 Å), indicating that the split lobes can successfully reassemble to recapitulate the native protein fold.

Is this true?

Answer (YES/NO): YES